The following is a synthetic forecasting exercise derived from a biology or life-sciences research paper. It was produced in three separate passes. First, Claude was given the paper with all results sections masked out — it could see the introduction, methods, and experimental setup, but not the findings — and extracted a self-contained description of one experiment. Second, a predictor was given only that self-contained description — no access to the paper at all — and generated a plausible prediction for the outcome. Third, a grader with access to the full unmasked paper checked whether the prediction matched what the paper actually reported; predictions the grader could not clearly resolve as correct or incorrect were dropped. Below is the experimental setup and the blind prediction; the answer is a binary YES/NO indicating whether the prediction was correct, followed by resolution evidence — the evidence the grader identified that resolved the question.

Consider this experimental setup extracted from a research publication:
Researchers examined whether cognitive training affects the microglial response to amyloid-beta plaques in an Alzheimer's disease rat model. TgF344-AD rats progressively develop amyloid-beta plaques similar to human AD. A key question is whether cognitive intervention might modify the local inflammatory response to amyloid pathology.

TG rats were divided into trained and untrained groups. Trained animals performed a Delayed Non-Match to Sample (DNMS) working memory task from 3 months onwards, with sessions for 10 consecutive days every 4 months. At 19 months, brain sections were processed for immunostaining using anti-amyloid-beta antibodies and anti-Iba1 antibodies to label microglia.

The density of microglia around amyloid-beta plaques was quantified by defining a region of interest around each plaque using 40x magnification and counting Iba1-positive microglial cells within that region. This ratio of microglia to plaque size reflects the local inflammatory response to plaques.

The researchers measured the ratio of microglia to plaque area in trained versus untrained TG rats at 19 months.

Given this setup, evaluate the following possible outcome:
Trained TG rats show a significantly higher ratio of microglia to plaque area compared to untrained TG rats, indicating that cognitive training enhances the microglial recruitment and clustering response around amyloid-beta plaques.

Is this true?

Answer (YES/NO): NO